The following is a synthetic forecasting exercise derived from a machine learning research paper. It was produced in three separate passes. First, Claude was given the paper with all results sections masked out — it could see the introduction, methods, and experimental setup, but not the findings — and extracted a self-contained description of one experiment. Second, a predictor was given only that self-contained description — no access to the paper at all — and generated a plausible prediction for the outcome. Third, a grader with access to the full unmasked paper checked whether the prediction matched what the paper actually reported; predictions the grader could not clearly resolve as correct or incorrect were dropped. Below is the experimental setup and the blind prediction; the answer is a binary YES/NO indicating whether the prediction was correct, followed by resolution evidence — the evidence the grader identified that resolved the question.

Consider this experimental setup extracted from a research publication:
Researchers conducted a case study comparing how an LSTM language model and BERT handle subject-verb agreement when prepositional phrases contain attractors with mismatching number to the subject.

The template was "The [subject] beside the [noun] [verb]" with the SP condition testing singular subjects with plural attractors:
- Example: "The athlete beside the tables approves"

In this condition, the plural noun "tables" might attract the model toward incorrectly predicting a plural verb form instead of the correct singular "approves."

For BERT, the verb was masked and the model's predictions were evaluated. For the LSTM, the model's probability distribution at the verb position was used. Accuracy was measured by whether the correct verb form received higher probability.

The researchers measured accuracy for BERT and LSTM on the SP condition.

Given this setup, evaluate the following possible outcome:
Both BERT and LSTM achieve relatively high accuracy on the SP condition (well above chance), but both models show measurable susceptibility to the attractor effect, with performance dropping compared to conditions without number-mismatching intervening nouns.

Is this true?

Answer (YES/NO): YES